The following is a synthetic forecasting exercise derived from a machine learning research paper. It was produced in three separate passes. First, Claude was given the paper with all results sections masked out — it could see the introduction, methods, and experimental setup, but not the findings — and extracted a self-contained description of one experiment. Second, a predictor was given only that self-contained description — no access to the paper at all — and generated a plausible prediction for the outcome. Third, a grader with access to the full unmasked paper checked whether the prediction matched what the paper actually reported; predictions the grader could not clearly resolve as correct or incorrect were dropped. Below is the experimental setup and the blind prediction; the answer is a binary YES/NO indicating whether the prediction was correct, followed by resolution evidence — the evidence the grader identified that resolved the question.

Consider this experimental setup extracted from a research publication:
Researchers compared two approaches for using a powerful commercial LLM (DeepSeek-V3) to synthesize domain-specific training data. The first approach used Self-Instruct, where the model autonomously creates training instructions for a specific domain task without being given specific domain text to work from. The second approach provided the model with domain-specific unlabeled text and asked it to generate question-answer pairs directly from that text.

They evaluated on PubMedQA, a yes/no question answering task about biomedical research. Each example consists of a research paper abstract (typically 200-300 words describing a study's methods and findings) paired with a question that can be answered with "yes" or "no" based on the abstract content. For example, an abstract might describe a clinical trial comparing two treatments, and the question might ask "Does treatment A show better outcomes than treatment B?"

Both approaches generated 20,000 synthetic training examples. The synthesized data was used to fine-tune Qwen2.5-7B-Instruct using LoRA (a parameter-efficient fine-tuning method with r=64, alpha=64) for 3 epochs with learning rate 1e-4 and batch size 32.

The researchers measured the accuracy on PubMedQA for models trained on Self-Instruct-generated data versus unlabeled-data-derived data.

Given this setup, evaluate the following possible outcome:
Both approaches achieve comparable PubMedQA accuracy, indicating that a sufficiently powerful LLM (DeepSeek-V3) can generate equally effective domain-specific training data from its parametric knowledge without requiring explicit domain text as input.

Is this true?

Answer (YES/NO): NO